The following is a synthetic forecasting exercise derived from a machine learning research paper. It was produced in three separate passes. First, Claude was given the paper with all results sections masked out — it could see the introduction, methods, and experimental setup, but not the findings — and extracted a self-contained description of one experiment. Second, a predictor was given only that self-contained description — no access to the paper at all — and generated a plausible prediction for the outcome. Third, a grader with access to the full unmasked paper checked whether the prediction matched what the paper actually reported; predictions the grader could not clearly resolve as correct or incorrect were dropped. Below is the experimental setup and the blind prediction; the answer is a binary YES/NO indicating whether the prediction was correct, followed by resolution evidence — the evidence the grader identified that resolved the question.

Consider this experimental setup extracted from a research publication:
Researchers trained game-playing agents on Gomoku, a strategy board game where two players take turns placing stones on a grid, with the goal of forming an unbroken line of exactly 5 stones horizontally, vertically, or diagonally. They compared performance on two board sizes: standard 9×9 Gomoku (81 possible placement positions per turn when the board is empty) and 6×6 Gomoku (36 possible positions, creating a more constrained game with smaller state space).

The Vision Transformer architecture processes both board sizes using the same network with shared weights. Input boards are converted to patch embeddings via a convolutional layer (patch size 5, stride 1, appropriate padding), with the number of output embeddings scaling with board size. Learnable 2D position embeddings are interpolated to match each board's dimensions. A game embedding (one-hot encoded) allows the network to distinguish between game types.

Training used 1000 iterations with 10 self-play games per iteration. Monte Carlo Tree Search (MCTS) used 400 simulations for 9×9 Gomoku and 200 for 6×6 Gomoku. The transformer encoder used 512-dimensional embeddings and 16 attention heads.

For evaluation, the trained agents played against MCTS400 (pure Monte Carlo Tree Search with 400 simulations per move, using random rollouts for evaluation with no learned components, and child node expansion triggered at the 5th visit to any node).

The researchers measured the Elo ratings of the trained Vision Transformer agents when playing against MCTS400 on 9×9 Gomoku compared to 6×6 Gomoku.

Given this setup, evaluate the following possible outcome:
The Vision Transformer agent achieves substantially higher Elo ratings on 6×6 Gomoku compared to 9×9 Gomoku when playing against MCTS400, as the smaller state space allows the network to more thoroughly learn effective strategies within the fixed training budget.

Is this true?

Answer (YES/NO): NO